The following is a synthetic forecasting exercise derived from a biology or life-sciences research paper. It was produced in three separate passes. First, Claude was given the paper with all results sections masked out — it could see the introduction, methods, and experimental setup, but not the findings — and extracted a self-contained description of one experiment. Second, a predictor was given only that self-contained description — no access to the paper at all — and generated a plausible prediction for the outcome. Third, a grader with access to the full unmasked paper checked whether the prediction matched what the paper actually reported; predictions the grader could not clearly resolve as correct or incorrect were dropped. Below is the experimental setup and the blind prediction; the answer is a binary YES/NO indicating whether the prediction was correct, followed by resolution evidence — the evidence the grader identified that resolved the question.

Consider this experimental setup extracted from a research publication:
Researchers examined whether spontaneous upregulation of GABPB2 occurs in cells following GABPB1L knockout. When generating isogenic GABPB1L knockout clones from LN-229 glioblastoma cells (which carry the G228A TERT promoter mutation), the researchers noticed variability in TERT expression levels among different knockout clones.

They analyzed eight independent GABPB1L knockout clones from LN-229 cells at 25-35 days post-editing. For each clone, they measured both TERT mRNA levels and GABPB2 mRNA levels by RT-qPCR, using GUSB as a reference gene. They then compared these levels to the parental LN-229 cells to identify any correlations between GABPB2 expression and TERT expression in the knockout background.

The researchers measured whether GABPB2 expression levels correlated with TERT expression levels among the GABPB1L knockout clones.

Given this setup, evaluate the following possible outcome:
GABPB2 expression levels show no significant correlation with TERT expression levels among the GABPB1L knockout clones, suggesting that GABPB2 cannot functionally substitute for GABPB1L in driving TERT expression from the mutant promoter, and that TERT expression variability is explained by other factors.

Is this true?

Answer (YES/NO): NO